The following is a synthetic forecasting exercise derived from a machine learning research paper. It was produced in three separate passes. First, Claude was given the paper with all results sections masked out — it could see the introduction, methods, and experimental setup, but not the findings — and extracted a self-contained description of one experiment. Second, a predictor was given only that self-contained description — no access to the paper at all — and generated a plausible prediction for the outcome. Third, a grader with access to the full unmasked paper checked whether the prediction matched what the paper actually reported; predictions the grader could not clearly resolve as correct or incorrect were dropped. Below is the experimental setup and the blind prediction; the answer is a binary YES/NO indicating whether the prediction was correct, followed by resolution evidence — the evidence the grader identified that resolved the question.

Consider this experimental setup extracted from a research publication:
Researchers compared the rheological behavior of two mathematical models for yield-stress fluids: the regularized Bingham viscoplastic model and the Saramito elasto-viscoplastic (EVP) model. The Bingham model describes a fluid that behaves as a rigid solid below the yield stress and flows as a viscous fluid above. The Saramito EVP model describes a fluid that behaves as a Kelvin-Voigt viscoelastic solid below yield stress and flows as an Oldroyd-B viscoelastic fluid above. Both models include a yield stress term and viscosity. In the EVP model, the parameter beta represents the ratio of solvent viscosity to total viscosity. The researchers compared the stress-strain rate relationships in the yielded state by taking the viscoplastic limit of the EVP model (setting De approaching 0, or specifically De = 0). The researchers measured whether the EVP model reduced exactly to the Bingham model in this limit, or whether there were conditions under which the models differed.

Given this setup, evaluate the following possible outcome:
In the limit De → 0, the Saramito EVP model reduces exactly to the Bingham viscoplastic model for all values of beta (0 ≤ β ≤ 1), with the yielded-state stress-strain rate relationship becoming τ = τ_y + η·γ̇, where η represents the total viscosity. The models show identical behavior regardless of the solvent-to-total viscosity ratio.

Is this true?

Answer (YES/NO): NO